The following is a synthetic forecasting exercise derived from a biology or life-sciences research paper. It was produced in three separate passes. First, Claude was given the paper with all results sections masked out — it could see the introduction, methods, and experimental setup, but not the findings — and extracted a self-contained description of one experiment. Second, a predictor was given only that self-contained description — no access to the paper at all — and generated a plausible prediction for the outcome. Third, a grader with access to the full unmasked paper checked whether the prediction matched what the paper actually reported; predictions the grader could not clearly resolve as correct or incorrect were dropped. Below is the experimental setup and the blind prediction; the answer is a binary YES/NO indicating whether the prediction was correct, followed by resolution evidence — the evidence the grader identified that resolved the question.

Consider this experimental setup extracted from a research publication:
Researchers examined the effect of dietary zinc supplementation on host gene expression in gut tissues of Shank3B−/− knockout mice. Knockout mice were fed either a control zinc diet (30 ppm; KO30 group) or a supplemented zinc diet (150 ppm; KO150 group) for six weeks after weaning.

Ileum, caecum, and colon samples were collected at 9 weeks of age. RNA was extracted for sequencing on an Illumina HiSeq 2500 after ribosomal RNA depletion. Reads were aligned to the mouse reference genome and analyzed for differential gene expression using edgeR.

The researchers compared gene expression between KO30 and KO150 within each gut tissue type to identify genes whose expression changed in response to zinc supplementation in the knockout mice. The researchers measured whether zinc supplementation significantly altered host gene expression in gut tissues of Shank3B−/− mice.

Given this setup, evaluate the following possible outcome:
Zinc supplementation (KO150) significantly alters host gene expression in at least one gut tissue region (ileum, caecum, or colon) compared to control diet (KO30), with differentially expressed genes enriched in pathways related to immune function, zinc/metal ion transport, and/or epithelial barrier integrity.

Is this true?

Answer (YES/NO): YES